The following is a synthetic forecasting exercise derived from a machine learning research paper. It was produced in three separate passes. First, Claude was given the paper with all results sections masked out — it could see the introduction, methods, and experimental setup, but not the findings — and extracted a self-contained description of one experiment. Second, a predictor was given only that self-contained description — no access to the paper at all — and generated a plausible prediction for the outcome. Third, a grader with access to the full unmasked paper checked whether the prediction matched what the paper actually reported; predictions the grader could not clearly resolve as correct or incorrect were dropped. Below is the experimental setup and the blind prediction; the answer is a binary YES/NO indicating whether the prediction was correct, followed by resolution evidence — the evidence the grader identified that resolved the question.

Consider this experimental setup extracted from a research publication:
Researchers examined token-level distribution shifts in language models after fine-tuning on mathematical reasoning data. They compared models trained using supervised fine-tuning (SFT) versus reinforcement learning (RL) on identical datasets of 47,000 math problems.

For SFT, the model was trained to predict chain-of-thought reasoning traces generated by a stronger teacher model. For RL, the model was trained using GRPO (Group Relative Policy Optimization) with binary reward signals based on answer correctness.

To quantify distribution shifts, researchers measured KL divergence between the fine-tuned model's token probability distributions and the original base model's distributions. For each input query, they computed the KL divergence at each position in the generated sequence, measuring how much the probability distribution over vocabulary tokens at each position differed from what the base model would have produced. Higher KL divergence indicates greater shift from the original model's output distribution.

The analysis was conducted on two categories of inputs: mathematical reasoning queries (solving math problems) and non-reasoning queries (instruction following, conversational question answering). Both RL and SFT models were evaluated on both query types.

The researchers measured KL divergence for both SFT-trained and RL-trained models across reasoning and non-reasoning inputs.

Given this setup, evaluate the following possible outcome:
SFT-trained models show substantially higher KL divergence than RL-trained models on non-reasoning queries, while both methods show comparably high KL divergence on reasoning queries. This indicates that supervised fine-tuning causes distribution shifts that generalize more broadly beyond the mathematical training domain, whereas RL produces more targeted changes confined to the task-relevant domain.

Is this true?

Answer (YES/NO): NO